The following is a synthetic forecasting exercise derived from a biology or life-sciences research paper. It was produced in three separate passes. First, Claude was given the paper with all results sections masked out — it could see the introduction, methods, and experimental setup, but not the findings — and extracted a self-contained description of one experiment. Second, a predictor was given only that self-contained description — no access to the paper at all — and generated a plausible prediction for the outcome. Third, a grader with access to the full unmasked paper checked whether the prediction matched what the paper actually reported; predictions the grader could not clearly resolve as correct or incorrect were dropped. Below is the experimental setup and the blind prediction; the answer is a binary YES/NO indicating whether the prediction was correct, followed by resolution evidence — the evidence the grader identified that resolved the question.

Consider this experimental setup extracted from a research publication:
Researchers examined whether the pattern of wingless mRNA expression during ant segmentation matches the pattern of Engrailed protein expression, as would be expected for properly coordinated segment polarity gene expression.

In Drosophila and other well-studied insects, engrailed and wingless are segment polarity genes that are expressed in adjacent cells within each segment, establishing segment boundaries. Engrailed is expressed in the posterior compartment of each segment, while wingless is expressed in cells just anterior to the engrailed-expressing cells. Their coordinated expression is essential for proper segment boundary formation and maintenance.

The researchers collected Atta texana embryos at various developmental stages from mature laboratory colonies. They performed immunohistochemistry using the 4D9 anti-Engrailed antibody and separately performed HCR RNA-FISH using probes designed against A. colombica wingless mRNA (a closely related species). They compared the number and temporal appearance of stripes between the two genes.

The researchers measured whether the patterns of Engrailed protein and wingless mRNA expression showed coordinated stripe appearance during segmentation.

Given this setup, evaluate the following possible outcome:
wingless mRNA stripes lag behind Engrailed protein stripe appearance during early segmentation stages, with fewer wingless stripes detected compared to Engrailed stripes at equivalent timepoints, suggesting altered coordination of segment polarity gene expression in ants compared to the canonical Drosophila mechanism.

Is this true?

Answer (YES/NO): NO